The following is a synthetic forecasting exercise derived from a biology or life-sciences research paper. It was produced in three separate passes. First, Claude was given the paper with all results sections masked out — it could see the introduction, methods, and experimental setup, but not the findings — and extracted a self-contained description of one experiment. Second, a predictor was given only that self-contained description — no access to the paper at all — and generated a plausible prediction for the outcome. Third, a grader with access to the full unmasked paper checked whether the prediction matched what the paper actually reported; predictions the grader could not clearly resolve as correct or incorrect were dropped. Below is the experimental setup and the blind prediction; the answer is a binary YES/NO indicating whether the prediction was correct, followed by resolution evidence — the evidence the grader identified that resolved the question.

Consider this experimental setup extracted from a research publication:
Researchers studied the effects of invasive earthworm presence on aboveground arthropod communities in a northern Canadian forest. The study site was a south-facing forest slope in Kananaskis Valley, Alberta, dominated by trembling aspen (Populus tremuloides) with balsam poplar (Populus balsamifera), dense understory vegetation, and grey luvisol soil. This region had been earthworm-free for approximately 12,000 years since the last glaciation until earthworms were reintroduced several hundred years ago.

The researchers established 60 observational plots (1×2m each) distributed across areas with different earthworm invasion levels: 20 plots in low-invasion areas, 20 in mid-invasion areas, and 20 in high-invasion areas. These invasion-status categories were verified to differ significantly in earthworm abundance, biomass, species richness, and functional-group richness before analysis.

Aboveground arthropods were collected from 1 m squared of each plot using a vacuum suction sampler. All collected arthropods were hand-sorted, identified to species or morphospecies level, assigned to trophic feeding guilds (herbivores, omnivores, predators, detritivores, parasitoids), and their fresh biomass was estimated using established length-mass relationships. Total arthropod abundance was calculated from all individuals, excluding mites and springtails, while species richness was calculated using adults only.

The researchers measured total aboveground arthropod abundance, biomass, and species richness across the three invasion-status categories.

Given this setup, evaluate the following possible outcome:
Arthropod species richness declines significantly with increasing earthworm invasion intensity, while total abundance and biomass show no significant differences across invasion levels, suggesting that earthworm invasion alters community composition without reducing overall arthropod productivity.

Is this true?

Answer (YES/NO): NO